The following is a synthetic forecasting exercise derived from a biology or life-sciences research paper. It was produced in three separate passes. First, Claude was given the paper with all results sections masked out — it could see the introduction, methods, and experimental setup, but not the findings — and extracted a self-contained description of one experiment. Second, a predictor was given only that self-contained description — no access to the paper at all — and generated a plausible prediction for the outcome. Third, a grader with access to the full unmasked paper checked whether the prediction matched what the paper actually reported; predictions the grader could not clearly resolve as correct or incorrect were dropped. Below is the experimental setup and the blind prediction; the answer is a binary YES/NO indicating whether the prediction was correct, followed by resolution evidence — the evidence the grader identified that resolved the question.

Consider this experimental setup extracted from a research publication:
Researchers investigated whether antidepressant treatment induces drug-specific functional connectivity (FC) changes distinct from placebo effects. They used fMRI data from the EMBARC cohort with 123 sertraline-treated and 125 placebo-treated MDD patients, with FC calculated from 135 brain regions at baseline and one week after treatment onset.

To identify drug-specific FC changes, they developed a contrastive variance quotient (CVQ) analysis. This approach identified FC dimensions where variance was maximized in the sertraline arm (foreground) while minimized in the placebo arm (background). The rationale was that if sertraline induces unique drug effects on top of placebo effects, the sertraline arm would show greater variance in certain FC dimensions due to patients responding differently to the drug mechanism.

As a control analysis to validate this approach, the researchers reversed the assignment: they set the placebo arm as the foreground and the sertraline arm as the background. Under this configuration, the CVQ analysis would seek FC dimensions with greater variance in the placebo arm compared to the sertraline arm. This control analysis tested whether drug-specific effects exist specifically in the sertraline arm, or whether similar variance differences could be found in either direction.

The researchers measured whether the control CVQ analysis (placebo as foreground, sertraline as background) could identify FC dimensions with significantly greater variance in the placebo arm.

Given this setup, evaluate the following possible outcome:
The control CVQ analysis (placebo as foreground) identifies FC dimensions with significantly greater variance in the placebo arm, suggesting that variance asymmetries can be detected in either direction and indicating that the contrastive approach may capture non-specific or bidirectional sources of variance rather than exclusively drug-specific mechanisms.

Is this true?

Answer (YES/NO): NO